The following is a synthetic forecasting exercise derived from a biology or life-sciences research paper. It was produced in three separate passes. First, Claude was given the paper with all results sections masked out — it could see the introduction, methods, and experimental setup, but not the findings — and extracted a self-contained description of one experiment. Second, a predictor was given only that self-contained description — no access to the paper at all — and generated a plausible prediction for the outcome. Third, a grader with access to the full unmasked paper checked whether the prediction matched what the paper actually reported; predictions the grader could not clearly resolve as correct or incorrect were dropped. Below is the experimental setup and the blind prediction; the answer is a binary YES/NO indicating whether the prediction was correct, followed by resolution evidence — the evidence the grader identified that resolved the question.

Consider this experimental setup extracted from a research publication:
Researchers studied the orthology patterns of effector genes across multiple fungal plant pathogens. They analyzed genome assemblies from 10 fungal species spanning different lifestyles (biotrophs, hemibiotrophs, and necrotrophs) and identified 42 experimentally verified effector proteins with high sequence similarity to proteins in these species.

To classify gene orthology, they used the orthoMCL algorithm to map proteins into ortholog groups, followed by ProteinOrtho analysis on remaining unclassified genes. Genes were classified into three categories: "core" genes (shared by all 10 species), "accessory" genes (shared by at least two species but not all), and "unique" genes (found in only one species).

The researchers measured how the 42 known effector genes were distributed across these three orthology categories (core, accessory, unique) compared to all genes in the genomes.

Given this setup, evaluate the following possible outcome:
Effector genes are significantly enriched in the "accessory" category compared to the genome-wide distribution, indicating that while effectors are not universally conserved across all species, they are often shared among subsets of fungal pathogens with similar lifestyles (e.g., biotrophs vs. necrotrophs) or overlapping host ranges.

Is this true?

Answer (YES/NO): NO